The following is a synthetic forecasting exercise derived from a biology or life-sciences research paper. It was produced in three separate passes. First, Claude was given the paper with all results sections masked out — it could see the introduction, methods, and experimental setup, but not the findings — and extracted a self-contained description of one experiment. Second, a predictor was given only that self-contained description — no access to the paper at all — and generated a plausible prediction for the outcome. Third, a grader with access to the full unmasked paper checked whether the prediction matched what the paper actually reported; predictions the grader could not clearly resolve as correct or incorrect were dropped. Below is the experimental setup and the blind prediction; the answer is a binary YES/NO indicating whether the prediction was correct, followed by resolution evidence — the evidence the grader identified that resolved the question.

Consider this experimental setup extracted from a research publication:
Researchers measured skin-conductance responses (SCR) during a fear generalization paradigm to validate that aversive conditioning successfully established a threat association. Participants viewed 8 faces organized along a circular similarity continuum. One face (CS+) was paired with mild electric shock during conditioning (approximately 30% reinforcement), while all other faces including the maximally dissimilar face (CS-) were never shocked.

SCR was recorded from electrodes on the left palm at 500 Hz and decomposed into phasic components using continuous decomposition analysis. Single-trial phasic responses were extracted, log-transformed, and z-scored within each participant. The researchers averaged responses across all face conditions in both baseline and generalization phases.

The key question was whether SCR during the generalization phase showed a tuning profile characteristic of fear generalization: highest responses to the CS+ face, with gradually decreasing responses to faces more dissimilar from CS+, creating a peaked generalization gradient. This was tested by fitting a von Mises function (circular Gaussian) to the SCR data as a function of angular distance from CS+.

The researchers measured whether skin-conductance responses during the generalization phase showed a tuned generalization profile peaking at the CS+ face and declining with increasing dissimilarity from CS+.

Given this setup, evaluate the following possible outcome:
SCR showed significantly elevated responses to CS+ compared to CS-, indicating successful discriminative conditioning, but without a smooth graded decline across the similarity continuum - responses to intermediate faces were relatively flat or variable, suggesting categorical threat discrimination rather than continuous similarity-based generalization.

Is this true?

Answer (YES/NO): NO